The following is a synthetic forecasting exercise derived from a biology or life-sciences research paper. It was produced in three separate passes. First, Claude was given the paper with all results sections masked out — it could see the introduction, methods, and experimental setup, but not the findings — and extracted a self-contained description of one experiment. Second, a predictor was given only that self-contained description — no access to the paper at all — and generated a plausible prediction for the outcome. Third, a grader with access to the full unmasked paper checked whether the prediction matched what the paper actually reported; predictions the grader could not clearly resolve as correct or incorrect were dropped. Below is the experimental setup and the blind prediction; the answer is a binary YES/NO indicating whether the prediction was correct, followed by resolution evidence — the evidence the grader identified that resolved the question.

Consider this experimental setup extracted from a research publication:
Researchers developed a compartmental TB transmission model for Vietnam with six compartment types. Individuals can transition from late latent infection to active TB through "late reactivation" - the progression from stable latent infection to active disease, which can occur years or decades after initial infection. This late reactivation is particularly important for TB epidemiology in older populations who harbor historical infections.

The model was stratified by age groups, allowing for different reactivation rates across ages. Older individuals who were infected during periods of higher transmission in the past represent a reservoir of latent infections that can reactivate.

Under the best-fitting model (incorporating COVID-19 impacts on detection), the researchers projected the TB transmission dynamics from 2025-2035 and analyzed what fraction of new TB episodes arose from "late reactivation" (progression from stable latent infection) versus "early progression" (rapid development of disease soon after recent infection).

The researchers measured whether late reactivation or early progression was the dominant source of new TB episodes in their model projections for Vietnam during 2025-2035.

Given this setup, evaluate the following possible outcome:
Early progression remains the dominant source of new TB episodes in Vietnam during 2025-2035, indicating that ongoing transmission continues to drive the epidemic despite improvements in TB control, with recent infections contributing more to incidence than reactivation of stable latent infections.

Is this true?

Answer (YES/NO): YES